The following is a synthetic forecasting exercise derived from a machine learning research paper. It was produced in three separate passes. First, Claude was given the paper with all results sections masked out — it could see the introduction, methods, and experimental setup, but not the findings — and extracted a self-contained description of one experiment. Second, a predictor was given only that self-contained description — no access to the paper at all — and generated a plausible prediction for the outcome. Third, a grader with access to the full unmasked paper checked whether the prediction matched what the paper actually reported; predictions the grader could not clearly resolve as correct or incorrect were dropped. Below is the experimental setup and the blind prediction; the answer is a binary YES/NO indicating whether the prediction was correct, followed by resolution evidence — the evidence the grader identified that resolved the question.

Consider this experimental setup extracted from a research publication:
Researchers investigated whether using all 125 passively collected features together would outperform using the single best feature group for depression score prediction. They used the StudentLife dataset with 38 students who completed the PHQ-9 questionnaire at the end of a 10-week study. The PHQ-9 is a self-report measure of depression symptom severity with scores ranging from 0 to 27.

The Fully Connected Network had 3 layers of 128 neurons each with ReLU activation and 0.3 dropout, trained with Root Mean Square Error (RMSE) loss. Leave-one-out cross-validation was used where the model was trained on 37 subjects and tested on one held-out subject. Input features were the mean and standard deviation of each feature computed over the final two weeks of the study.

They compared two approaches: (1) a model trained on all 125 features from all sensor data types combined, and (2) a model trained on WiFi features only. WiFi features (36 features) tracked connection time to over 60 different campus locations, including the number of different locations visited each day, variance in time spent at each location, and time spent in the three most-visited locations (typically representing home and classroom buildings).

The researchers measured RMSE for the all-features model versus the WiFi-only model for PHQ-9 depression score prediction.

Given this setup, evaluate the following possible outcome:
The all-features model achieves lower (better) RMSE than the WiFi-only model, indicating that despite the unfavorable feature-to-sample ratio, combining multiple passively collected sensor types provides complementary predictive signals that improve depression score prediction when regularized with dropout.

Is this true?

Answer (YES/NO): NO